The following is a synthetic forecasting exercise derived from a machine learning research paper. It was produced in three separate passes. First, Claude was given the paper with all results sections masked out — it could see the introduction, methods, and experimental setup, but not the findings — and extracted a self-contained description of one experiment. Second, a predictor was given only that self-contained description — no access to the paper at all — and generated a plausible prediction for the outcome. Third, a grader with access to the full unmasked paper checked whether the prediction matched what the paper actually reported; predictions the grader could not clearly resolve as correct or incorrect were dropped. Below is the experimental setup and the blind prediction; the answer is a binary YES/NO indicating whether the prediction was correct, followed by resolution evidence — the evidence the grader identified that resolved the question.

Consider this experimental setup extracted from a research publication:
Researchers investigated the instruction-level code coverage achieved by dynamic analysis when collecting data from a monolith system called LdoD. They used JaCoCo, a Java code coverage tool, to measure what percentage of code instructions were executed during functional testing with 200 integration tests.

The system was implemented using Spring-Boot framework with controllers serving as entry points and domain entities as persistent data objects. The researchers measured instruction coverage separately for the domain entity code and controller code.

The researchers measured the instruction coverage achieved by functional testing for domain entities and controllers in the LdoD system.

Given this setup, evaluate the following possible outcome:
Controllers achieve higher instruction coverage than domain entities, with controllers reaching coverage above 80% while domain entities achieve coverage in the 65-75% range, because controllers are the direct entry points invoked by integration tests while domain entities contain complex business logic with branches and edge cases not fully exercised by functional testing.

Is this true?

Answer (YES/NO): YES